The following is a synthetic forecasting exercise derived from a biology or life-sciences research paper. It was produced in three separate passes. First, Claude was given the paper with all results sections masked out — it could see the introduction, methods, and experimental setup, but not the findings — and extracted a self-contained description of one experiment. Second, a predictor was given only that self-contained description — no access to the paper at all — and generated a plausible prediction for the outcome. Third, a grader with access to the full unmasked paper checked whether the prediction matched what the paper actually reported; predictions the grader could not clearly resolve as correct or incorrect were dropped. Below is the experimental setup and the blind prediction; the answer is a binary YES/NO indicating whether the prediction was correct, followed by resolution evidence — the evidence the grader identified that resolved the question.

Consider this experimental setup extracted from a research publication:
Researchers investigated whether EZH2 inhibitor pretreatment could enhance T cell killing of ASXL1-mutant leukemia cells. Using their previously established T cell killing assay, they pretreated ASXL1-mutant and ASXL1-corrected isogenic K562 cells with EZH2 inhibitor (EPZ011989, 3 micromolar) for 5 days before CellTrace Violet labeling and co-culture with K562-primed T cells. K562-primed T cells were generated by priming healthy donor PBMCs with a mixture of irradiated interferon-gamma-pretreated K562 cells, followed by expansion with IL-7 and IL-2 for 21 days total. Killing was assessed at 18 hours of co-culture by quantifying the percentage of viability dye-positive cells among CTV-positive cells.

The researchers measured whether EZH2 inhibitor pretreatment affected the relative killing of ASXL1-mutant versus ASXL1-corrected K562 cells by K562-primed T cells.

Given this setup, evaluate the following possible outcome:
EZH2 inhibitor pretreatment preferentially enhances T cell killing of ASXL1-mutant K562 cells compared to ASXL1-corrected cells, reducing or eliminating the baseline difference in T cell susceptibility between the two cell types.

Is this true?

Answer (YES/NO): YES